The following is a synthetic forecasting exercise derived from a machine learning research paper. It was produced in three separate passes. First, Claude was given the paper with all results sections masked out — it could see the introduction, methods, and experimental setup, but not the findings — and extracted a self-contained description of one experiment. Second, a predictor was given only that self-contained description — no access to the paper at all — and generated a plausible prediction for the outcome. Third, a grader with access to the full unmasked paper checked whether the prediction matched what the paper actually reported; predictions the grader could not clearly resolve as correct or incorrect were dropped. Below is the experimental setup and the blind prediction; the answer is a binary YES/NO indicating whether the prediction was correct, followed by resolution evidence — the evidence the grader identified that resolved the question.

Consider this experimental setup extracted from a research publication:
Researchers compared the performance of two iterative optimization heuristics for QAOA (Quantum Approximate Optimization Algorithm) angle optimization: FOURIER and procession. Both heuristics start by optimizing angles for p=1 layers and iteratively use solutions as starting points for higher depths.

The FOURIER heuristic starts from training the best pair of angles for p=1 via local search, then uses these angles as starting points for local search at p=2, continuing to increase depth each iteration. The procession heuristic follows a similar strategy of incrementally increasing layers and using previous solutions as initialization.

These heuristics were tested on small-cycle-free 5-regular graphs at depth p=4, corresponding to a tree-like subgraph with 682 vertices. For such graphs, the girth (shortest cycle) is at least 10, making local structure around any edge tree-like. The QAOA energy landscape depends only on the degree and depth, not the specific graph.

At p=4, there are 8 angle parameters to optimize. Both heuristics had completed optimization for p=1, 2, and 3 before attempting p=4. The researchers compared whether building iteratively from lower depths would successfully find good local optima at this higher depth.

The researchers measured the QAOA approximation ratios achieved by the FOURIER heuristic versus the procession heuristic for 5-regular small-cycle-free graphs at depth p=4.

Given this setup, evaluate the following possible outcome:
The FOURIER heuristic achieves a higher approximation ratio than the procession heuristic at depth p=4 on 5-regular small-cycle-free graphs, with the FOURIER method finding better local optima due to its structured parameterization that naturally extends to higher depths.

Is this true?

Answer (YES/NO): NO